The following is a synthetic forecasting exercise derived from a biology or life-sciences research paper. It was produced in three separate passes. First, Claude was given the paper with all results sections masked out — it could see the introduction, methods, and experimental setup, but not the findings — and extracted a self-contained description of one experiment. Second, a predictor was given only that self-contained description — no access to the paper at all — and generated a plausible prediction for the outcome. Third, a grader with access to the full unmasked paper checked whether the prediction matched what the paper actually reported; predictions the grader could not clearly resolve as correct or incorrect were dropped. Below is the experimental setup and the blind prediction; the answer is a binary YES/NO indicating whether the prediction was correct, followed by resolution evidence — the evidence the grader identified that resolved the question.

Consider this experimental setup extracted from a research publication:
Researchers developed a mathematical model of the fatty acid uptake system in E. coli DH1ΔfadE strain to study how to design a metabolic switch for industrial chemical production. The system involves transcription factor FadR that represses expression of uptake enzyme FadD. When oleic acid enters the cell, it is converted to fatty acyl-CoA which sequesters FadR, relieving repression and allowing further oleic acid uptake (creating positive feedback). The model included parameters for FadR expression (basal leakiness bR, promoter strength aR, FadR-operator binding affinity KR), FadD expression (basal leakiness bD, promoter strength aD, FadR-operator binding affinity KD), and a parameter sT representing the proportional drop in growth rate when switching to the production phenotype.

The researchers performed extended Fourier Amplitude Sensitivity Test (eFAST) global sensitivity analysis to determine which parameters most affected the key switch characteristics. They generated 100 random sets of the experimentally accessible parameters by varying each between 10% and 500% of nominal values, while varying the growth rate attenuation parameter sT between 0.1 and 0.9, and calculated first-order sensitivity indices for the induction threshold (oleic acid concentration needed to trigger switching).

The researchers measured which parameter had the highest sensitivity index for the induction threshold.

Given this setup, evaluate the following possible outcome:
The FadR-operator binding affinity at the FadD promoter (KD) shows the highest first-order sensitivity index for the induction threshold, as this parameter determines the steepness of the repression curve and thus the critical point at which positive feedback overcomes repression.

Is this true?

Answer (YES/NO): NO